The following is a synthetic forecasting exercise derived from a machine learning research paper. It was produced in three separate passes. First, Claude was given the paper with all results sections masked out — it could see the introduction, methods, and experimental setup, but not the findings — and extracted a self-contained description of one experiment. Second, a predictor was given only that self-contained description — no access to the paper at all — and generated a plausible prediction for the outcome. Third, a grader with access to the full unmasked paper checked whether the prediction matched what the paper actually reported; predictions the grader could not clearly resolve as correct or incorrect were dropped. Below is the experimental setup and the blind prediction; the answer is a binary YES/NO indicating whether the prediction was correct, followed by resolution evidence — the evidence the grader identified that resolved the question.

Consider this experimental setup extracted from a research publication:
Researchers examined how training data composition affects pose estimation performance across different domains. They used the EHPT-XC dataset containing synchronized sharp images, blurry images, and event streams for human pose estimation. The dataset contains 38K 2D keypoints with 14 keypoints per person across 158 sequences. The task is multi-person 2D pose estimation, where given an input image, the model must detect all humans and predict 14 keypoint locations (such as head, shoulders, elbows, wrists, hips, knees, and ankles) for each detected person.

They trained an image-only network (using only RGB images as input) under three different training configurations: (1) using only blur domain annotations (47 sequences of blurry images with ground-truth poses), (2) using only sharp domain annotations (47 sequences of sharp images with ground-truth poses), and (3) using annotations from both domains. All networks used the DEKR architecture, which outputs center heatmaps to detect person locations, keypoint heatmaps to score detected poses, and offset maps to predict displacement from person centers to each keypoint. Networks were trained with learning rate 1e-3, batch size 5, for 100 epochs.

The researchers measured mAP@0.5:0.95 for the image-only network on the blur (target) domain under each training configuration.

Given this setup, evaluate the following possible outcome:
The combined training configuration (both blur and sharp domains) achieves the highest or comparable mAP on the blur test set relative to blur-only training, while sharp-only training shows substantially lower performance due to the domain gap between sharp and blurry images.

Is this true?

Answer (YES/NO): YES